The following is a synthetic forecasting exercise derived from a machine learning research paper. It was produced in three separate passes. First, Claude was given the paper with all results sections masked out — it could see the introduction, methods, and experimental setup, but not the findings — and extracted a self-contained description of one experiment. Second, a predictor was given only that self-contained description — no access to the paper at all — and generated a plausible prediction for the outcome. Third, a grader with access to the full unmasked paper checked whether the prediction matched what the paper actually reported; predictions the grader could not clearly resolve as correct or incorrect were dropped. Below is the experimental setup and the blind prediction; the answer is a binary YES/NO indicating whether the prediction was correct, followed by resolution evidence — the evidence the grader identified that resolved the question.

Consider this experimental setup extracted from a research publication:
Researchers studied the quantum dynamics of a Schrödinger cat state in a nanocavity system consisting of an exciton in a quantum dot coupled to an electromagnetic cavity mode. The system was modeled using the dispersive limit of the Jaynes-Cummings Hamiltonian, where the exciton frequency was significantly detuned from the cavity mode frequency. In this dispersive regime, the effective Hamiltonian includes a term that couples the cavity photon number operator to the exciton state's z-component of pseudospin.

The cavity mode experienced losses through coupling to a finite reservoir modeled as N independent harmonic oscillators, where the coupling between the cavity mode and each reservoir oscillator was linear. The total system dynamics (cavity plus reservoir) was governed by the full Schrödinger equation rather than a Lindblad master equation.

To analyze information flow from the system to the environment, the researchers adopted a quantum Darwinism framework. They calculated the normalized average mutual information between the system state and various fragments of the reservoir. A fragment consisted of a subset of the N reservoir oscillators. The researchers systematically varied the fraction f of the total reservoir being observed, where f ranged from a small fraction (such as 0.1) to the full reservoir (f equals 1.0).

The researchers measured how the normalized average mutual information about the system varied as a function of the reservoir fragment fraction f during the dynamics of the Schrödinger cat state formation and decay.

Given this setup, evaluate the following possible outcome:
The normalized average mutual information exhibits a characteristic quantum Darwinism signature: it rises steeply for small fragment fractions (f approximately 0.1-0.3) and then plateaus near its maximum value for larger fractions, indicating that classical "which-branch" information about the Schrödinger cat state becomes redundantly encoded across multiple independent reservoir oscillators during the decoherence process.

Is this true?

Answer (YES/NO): NO